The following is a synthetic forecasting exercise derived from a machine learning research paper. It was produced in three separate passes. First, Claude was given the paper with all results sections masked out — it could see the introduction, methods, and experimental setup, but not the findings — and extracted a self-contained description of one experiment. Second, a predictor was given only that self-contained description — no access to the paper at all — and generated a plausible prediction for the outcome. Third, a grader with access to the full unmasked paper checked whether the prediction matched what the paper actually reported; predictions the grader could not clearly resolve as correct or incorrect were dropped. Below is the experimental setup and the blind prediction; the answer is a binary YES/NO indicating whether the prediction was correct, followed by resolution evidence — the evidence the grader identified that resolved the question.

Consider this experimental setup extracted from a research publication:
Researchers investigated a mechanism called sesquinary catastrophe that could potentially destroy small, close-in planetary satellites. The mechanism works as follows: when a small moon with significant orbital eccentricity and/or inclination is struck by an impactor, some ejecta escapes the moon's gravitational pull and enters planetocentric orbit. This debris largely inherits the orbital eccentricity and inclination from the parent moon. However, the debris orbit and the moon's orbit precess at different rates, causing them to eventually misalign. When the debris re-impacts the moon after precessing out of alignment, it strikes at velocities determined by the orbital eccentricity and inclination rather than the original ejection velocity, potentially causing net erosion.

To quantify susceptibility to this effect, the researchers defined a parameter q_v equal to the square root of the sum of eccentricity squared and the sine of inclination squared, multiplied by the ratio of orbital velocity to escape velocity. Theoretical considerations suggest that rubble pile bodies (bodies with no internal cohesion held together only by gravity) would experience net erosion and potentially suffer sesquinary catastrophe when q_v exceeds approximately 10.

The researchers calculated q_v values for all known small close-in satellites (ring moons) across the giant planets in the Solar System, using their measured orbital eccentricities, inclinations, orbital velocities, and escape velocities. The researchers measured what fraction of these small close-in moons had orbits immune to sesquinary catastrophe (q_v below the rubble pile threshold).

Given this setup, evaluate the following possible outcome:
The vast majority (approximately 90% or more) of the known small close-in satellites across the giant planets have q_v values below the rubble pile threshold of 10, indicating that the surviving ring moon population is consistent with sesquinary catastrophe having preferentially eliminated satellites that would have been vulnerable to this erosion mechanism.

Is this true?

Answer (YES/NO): NO